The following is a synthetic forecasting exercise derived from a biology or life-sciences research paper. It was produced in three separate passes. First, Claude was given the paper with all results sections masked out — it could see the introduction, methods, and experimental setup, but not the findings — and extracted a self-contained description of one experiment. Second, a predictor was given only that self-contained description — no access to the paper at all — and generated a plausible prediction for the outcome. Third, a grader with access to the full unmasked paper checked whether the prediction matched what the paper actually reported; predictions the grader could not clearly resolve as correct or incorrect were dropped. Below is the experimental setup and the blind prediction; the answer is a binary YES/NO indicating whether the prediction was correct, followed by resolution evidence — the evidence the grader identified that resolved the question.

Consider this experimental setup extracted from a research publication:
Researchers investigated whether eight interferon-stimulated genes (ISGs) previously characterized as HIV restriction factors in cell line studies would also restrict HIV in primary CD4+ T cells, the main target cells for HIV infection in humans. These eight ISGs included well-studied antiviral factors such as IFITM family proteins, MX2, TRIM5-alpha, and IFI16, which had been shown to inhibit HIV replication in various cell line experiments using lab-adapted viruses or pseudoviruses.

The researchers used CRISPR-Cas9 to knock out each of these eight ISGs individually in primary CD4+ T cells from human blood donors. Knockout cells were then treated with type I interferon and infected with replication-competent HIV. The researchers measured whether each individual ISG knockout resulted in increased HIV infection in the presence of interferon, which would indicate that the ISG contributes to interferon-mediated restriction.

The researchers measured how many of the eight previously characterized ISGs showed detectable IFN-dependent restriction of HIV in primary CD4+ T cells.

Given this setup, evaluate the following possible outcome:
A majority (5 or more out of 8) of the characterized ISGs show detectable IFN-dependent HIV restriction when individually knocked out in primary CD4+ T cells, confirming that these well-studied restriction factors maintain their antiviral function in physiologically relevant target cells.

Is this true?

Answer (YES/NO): NO